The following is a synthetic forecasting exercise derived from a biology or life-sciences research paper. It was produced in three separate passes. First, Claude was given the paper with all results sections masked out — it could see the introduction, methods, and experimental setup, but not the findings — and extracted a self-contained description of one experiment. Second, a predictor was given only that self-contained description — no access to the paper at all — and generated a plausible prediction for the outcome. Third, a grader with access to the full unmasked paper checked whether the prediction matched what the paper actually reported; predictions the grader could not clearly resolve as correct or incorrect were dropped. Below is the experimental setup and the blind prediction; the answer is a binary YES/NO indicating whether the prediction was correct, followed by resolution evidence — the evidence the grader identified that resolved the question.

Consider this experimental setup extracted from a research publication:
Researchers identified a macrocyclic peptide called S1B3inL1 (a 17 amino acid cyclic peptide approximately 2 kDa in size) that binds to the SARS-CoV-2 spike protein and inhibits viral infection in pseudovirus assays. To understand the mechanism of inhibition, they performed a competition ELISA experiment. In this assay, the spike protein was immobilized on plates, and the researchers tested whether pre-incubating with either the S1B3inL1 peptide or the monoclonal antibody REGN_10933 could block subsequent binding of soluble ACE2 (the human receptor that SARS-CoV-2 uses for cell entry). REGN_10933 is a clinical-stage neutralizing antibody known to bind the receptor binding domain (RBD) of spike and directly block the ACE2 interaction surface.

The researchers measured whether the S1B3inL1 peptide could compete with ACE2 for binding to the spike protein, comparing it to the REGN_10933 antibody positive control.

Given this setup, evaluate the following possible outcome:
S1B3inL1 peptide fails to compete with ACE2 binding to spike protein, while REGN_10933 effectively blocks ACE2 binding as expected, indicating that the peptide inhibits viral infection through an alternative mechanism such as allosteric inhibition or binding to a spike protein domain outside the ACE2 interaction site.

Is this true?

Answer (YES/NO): YES